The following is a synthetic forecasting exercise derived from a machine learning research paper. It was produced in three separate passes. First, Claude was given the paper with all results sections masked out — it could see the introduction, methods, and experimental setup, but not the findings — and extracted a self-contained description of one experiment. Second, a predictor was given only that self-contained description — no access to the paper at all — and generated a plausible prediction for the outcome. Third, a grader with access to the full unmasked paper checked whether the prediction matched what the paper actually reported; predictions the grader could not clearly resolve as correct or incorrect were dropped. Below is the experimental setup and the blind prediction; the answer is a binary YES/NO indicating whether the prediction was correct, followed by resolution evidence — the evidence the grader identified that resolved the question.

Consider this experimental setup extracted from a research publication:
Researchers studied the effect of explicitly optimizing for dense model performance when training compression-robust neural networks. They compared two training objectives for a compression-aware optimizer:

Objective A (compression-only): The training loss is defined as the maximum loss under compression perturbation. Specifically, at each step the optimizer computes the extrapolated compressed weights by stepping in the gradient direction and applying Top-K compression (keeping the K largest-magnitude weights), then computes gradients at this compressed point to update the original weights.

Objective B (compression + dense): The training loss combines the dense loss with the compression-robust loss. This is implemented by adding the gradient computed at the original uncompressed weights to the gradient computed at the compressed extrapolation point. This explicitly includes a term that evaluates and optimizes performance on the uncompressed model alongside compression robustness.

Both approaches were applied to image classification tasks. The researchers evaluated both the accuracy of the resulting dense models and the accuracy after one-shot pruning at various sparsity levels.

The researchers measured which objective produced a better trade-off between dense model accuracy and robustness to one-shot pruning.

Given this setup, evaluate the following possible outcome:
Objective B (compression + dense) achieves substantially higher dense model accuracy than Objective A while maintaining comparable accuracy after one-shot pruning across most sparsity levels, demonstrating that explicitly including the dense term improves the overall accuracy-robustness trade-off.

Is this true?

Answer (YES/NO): NO